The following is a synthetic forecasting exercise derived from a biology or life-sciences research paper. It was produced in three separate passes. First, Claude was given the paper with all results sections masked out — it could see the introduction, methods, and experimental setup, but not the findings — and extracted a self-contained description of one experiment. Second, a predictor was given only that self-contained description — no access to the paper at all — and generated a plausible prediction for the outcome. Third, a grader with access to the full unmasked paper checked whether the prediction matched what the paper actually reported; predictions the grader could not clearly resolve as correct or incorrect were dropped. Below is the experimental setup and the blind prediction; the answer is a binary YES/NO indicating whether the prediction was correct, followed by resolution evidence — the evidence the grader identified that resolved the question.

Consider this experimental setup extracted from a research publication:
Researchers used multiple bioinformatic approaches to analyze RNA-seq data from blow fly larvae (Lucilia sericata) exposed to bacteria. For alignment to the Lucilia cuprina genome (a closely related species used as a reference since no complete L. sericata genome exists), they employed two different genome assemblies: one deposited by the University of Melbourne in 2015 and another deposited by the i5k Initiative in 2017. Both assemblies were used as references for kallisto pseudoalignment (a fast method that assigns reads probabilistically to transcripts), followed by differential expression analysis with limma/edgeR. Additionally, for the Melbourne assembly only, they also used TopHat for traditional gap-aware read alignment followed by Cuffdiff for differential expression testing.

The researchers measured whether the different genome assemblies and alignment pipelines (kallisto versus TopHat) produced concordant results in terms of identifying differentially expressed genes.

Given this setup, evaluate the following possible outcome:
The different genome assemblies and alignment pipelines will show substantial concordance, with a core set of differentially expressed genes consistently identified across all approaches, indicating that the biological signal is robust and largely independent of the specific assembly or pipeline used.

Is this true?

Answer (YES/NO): NO